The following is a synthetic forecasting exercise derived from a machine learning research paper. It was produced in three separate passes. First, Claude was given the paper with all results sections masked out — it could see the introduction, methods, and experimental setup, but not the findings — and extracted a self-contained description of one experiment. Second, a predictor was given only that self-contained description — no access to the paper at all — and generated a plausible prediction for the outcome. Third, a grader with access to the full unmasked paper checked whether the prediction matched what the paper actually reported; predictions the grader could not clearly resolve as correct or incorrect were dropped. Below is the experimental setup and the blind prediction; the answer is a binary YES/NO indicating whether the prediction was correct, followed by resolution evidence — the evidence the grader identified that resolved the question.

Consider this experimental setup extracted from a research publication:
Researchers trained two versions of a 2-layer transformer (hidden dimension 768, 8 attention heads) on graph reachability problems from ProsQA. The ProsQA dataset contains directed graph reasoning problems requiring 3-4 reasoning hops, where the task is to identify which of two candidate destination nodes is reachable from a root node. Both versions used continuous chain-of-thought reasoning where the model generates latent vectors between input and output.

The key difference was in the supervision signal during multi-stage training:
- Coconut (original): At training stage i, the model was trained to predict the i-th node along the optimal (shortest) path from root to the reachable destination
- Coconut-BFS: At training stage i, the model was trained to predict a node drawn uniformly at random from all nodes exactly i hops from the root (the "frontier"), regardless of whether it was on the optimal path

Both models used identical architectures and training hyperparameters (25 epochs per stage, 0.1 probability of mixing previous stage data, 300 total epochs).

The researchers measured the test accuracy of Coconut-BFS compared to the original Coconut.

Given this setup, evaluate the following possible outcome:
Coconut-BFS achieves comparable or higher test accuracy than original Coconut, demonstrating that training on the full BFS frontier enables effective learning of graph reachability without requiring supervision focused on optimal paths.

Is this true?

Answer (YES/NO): YES